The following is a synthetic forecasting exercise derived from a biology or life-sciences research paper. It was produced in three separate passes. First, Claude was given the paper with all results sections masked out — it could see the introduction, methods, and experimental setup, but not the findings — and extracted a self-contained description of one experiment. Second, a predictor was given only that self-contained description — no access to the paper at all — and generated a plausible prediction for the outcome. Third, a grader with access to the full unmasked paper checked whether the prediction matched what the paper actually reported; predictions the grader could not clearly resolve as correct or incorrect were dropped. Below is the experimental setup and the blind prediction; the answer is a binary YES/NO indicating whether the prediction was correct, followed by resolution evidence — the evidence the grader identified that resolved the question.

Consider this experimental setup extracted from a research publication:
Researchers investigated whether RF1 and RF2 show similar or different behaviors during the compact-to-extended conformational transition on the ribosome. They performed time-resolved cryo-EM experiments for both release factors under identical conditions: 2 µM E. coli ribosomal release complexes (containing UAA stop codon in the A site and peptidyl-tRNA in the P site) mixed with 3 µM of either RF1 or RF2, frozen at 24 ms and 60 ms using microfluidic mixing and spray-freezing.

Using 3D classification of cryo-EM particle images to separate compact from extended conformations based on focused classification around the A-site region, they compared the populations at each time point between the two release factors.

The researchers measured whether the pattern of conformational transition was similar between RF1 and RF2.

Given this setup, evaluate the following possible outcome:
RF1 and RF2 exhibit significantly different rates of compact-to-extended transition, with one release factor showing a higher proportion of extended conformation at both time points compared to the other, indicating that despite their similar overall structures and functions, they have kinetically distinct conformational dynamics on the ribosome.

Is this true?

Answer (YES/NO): NO